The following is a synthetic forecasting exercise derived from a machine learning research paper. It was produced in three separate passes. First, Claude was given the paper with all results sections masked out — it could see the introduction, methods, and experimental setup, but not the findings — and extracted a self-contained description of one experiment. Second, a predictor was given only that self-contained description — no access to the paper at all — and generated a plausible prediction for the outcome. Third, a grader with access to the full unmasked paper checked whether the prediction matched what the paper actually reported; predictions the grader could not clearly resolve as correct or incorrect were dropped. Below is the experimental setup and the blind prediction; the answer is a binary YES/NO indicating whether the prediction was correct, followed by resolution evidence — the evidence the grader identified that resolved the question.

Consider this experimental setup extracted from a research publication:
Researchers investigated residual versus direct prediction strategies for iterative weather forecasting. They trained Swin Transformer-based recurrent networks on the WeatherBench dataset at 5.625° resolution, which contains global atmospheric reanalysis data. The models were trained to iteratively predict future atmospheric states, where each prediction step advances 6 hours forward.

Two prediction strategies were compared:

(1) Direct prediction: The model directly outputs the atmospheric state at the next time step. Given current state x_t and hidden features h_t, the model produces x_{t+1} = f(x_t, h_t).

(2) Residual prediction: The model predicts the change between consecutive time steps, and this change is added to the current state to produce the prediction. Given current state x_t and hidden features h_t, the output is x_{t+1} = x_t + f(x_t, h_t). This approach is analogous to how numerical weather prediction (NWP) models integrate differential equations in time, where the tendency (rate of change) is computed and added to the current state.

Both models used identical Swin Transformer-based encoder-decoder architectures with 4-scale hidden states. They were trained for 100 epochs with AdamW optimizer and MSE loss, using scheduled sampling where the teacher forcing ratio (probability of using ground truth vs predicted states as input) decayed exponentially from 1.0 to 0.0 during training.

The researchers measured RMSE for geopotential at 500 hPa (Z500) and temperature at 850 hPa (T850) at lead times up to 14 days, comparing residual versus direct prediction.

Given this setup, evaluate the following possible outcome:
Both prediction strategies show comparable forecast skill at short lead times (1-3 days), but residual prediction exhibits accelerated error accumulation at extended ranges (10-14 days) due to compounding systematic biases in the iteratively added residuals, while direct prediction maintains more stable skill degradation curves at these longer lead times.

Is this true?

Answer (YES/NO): NO